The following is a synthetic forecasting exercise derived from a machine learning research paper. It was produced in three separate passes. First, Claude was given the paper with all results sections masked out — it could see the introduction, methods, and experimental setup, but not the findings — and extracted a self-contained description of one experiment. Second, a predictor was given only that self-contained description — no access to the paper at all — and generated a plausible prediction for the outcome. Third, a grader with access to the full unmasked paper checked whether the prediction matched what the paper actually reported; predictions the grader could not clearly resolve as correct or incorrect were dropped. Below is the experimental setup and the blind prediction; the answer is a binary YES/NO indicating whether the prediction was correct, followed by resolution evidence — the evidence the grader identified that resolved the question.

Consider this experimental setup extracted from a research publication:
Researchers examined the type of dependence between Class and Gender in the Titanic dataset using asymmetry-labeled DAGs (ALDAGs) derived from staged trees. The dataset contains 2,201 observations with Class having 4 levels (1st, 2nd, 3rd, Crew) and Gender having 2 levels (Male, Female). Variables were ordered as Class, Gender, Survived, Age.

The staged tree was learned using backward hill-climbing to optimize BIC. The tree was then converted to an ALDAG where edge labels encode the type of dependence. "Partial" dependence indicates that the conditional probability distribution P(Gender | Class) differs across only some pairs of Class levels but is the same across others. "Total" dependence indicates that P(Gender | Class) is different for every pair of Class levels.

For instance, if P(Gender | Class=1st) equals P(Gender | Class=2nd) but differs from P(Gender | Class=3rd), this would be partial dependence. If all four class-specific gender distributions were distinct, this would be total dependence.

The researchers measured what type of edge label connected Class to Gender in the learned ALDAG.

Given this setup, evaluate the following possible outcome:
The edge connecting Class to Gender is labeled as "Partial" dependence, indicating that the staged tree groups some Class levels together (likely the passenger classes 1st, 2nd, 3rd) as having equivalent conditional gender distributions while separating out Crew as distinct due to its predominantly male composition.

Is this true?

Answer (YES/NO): NO